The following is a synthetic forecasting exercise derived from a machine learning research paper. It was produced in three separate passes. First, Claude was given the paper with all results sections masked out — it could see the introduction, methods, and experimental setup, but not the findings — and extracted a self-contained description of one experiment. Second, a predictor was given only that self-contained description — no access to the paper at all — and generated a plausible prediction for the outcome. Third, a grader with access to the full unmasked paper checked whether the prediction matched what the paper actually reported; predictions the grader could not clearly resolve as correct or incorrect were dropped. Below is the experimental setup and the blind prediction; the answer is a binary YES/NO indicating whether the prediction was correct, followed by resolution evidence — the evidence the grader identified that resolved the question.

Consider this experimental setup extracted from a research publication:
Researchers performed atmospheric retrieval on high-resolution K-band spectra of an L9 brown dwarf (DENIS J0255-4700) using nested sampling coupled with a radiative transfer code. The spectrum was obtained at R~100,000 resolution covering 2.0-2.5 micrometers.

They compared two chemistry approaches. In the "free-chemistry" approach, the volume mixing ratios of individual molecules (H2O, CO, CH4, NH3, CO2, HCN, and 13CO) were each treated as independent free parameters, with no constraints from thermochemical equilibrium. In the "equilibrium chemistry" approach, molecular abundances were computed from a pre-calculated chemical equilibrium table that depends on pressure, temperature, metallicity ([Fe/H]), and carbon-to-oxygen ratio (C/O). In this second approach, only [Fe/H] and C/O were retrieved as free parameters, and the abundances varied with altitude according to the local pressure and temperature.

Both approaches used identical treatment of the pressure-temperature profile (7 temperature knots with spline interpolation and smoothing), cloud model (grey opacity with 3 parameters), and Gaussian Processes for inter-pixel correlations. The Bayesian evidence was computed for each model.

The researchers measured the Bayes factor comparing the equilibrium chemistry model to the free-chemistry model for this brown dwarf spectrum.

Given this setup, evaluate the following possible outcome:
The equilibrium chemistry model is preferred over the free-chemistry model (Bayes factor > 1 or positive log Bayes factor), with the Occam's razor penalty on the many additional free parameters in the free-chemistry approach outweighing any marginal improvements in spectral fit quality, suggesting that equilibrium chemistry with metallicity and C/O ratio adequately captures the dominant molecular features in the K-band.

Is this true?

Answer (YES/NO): NO